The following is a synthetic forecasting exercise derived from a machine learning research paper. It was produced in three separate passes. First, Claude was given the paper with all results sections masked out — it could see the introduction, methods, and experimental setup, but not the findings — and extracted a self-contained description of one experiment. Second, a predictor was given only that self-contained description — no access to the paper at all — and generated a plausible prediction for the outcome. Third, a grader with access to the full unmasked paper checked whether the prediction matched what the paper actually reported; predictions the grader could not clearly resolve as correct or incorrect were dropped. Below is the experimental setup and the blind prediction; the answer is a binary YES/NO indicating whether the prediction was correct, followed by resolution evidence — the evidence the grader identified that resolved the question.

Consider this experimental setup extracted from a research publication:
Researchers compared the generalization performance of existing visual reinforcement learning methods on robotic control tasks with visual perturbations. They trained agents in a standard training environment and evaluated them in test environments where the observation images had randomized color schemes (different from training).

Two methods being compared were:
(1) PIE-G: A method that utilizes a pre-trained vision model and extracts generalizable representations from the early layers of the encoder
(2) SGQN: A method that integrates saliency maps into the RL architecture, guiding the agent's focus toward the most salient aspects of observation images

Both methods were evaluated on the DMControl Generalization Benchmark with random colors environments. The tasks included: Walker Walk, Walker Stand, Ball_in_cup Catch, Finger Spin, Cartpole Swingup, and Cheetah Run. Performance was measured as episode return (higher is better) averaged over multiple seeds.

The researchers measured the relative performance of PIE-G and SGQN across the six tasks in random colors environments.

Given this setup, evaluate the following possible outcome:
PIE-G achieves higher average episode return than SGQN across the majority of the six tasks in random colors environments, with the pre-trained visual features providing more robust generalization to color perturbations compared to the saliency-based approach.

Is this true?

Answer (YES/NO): YES